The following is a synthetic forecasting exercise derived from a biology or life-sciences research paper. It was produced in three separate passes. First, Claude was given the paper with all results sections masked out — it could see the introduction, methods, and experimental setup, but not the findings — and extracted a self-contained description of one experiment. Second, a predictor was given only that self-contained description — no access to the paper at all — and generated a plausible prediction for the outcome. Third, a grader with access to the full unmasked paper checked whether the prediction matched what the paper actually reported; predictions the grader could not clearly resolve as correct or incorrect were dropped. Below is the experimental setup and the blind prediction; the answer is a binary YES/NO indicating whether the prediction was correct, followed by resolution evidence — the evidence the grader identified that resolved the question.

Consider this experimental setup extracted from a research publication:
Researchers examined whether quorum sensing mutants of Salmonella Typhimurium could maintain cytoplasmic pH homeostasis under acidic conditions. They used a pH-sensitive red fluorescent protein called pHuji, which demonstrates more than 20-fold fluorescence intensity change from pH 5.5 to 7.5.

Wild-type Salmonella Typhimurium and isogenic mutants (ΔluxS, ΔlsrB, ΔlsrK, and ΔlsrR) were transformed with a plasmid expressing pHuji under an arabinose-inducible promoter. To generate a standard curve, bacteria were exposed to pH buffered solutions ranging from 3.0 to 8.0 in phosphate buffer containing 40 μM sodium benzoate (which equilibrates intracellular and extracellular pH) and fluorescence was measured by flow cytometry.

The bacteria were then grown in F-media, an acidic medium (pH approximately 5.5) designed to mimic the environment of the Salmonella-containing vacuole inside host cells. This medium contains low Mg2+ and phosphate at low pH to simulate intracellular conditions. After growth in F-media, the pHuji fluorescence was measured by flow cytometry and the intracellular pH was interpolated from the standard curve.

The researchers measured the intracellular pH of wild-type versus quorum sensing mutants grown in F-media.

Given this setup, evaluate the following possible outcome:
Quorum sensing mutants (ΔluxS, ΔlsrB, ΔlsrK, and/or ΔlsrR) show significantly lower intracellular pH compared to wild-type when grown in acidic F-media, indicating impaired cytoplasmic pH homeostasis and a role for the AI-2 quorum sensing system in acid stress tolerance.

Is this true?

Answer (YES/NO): YES